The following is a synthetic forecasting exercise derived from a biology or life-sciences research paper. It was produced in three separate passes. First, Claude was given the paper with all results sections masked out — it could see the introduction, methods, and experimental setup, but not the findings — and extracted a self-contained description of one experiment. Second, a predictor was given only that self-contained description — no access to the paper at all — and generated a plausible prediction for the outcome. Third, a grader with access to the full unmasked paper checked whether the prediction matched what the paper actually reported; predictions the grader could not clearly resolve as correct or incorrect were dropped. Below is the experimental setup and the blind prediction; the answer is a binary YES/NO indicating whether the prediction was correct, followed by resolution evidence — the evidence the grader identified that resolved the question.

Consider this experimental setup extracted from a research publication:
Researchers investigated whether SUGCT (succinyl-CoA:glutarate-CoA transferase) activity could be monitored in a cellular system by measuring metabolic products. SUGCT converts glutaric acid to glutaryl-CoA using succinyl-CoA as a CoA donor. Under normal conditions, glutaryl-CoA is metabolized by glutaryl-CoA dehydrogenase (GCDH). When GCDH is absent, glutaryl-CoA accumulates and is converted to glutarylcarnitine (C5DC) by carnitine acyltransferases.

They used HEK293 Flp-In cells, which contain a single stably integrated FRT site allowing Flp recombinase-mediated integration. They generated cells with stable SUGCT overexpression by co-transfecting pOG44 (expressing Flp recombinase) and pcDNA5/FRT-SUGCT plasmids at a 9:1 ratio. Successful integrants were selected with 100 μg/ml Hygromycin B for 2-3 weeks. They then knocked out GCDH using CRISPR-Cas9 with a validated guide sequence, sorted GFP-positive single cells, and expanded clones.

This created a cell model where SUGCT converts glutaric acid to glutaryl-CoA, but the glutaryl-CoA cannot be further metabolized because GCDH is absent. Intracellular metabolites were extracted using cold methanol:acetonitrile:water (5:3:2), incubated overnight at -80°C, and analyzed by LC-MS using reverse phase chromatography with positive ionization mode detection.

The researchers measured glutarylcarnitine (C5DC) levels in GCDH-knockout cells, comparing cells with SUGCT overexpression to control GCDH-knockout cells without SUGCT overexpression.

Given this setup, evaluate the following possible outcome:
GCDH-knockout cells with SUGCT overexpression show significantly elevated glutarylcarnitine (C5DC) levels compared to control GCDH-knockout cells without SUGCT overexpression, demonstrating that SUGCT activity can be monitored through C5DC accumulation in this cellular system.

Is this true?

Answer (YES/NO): YES